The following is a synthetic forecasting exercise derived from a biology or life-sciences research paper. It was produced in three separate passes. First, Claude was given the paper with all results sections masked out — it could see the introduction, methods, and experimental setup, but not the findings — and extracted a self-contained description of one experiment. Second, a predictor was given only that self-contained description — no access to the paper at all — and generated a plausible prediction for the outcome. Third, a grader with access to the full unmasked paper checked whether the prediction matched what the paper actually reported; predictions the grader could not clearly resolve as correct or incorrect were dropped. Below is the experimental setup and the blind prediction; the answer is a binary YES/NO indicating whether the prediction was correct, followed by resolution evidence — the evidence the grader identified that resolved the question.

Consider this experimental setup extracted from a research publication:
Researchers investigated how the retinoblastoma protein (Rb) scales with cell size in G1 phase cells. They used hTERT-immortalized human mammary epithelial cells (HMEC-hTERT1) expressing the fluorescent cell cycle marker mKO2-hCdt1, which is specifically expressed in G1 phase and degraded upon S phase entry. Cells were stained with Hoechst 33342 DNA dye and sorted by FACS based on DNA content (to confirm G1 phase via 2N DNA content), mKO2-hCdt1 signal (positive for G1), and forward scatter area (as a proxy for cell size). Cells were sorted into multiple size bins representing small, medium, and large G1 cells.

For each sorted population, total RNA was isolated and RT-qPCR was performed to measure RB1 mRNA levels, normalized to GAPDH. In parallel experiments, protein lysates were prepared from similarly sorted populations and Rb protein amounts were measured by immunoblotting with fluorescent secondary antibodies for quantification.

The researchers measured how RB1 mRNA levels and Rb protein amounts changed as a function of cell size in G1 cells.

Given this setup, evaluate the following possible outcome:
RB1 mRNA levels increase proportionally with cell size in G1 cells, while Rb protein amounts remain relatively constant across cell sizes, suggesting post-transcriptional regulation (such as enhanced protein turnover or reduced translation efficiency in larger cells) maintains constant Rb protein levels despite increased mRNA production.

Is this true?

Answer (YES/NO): NO